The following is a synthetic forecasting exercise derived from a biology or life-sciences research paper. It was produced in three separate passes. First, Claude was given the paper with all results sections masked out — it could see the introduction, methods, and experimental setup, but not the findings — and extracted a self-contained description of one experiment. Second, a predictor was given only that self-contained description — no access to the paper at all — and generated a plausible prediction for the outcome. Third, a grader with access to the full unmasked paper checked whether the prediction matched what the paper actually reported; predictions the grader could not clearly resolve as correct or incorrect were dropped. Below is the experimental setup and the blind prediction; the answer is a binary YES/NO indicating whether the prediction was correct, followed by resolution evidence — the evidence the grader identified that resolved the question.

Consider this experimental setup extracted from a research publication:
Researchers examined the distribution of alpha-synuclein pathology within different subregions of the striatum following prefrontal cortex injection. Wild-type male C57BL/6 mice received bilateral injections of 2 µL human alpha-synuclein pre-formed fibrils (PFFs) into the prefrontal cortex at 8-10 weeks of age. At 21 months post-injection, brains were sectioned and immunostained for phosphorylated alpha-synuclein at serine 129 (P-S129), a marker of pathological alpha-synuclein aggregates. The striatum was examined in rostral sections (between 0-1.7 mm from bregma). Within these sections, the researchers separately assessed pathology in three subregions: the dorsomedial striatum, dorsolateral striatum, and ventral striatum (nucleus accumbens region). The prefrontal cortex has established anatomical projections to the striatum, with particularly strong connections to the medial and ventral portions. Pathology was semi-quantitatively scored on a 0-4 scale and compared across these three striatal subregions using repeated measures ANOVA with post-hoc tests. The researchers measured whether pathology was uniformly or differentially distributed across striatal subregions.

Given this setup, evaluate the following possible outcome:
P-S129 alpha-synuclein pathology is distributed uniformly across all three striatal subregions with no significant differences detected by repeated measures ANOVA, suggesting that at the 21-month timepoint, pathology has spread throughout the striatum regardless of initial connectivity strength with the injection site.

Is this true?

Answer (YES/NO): NO